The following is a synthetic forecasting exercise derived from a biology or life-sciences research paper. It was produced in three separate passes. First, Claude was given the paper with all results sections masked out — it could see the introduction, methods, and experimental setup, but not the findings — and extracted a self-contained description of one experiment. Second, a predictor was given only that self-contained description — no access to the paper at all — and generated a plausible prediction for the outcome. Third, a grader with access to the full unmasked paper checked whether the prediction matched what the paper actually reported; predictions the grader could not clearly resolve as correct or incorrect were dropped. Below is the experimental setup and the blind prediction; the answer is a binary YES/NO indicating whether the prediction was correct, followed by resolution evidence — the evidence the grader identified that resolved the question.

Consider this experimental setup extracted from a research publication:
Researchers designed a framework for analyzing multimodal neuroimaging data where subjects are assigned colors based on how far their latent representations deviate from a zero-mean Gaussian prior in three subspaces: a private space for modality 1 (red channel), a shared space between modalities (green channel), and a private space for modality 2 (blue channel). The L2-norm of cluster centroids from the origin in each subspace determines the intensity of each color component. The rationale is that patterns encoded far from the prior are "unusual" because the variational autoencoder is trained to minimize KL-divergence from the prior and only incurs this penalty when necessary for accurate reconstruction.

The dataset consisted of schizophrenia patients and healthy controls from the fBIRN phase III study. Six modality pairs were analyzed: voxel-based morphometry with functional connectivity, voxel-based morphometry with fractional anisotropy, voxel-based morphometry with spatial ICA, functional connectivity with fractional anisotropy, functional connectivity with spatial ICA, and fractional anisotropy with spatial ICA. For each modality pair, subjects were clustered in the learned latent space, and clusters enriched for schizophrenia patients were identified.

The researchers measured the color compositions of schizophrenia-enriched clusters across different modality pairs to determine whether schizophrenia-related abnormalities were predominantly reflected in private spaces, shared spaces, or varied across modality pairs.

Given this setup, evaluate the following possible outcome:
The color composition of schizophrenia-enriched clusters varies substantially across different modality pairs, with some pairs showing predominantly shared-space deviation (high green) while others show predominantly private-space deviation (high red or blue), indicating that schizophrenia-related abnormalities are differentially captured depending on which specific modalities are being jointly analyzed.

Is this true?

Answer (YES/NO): YES